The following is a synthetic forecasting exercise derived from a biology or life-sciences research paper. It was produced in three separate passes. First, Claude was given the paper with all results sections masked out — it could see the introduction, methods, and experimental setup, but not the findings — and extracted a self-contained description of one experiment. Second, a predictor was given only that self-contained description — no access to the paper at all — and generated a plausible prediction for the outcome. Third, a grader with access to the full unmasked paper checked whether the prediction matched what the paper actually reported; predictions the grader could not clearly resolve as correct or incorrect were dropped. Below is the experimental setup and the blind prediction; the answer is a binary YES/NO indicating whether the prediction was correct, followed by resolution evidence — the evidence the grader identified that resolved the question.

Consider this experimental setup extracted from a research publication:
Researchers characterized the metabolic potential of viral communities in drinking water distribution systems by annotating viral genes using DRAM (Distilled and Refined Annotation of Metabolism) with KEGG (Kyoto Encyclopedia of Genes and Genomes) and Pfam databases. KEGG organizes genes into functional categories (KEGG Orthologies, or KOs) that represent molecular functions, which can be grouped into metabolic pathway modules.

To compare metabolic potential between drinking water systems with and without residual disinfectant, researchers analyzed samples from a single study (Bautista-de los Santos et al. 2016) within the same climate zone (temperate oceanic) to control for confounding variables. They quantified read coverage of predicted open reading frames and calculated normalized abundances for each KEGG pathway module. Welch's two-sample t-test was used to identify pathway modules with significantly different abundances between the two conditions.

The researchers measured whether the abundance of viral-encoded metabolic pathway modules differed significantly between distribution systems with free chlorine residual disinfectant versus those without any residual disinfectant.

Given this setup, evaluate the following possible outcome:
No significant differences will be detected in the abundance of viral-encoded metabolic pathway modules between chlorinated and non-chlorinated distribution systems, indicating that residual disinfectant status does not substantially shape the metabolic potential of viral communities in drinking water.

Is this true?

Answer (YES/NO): NO